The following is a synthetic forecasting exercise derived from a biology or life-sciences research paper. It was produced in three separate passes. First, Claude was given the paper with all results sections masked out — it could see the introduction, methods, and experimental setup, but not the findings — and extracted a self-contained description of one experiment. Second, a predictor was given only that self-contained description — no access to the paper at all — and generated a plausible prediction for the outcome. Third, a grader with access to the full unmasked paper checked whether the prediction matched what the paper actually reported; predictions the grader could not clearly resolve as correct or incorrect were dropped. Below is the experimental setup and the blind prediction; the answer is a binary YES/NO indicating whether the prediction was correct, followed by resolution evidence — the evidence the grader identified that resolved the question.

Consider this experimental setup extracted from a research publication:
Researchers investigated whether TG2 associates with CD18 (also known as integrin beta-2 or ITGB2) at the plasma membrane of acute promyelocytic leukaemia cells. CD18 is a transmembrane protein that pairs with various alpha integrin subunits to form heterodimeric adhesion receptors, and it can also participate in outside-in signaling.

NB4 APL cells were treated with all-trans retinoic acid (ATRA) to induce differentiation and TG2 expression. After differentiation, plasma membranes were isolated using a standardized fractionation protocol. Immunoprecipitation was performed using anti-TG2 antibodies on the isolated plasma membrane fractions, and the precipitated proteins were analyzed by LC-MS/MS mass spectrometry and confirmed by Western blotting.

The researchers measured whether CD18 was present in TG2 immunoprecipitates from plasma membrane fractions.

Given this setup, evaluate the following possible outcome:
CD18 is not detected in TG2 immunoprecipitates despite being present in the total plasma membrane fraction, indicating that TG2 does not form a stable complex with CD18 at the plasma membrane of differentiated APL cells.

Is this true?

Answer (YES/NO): NO